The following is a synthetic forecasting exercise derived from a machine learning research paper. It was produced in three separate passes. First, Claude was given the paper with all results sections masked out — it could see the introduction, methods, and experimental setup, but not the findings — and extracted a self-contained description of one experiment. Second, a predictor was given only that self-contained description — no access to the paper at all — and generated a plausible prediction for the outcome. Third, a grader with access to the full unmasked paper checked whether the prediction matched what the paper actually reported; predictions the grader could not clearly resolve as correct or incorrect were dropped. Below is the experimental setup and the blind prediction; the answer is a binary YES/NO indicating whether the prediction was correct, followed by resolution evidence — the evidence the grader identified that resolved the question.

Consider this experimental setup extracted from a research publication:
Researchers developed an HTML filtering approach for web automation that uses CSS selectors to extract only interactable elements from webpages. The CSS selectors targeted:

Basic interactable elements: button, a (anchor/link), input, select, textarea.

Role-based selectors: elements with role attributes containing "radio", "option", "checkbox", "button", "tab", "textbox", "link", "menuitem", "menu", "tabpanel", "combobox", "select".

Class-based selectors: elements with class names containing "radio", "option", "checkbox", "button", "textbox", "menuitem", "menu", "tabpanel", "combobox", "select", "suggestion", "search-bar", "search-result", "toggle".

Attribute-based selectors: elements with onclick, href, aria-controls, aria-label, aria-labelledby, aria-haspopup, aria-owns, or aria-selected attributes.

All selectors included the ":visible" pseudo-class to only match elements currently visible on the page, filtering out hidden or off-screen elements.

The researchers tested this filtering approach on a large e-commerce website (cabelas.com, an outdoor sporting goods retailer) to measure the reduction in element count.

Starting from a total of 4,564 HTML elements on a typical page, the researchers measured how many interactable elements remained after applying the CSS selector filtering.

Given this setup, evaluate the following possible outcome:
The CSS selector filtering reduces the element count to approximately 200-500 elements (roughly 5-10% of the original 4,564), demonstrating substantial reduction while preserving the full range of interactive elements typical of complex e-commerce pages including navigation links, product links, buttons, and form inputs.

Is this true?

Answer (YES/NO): YES